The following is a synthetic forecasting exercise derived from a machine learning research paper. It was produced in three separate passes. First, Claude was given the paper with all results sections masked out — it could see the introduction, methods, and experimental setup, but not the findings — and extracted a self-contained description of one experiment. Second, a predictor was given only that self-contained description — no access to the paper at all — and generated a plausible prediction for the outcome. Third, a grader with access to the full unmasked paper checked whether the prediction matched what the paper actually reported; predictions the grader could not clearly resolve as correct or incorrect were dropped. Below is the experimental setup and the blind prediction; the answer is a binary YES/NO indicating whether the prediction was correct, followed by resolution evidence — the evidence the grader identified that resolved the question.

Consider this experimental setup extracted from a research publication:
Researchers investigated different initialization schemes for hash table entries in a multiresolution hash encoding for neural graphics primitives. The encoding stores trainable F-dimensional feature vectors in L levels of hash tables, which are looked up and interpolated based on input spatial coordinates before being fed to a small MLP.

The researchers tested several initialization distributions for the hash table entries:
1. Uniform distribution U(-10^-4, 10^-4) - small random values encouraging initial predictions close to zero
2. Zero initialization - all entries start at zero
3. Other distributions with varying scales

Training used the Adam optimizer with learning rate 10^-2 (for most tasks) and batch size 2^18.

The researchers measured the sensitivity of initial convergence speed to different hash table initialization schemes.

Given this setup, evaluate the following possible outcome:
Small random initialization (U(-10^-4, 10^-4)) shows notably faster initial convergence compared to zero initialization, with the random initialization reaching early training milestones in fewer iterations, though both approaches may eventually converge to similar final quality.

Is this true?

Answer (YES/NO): NO